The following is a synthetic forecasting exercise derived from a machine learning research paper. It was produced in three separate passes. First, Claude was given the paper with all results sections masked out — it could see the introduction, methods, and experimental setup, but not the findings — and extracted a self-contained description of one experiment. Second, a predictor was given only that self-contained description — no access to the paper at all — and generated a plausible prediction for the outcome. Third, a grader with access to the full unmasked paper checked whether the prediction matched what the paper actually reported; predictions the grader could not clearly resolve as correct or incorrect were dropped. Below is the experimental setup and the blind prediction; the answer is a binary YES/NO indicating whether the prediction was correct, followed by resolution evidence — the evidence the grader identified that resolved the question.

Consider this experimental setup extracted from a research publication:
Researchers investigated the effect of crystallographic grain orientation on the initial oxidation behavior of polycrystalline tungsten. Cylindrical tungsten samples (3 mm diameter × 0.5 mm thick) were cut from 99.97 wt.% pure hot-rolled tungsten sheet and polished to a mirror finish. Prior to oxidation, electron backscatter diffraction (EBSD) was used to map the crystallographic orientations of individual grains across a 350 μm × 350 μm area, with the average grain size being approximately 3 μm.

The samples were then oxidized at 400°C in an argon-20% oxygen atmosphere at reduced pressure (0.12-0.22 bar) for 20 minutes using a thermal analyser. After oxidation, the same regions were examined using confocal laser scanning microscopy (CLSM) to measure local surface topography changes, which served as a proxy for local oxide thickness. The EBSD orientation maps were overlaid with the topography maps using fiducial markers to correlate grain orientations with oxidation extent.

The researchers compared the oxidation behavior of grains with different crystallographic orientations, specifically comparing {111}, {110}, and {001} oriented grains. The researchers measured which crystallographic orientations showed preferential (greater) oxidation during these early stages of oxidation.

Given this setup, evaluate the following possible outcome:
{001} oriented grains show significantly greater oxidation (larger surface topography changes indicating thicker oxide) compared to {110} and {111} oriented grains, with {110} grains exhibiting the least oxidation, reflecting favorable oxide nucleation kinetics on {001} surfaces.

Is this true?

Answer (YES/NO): NO